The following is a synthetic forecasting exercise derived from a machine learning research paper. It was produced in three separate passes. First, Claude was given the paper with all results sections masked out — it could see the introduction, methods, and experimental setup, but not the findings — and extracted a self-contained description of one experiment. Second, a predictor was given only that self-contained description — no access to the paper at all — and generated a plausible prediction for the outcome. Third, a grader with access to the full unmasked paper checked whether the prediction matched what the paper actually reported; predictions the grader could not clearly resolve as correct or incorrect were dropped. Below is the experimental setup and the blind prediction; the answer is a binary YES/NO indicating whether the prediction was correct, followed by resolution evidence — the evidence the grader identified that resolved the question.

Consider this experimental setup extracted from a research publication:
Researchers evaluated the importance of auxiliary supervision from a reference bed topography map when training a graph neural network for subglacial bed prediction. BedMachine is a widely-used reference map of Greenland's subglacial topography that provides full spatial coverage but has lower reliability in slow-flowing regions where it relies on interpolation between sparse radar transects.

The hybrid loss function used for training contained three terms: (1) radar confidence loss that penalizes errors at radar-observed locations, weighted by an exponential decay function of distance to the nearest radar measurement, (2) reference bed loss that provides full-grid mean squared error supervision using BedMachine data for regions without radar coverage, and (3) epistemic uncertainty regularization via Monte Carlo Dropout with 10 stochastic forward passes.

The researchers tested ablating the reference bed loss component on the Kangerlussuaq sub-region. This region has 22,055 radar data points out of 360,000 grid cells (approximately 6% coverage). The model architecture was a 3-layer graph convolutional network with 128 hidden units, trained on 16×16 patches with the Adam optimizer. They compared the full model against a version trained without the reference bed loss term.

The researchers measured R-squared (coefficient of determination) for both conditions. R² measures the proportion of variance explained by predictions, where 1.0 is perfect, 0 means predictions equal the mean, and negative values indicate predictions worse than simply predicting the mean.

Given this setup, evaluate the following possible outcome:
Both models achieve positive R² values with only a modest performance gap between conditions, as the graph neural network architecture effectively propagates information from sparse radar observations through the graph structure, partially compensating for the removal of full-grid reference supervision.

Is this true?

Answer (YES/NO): NO